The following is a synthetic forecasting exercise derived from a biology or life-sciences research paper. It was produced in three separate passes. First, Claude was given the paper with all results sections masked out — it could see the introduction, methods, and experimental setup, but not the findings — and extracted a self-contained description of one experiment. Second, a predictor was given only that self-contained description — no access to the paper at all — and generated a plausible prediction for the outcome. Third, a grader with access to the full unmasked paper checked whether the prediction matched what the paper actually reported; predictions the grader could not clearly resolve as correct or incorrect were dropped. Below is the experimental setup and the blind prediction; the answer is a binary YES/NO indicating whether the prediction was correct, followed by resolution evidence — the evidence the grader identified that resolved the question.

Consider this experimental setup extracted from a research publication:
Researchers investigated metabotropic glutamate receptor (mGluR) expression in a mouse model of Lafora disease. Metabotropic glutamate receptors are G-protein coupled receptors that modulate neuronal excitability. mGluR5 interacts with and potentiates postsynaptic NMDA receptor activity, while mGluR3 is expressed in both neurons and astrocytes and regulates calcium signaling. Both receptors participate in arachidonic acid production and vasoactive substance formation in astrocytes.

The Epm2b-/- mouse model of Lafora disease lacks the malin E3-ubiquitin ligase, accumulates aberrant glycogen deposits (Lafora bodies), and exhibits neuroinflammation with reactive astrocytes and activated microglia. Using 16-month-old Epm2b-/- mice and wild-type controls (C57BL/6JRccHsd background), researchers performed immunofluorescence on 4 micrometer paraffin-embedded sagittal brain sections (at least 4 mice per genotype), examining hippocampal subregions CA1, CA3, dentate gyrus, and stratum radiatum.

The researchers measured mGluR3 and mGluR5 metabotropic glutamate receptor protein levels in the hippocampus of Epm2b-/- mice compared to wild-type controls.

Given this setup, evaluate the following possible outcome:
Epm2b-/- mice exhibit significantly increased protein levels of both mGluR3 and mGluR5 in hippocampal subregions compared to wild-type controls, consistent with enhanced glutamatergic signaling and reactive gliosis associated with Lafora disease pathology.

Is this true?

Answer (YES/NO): NO